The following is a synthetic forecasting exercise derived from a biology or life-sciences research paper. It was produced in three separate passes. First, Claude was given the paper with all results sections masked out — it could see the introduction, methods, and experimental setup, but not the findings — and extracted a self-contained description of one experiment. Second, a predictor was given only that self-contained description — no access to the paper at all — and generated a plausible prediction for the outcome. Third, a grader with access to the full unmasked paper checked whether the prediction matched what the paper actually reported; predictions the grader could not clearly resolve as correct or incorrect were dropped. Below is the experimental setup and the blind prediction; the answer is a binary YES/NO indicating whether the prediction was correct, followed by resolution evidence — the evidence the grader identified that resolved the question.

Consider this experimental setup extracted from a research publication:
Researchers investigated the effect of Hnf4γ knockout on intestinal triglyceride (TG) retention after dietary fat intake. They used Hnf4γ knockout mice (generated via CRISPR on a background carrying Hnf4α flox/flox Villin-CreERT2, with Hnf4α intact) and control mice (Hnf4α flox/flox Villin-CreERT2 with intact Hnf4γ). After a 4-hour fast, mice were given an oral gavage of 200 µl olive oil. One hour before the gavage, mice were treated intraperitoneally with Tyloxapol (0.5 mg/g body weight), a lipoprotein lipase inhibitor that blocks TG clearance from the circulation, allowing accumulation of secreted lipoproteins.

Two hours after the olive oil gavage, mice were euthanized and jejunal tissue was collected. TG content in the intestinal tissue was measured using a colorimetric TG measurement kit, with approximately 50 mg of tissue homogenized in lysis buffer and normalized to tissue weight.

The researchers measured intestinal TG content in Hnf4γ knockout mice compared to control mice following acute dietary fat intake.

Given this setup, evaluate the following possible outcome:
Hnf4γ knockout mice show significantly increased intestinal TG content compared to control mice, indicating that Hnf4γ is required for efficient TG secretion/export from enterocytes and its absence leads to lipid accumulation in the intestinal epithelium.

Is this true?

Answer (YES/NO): YES